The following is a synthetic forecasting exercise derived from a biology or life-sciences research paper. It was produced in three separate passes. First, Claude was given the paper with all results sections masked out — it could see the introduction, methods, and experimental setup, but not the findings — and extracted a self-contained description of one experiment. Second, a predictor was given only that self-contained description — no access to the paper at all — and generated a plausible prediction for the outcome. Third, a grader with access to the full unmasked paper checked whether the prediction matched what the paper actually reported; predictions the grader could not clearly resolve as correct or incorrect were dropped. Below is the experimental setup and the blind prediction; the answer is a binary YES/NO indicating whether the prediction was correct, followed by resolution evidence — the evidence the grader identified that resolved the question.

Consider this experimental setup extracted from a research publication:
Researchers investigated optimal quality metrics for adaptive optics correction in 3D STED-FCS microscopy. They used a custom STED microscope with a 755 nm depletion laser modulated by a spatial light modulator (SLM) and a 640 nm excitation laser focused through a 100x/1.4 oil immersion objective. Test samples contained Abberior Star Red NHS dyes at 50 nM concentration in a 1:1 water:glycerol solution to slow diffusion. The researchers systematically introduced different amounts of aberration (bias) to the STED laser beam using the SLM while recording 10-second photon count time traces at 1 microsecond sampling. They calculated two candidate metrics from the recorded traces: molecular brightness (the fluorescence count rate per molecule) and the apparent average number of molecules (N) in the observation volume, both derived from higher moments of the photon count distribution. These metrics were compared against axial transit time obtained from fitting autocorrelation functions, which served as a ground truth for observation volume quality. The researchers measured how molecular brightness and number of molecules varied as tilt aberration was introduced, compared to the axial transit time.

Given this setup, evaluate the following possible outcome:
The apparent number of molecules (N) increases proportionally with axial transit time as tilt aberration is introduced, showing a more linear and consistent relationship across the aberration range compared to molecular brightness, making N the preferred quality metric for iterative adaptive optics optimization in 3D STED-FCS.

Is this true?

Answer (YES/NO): NO